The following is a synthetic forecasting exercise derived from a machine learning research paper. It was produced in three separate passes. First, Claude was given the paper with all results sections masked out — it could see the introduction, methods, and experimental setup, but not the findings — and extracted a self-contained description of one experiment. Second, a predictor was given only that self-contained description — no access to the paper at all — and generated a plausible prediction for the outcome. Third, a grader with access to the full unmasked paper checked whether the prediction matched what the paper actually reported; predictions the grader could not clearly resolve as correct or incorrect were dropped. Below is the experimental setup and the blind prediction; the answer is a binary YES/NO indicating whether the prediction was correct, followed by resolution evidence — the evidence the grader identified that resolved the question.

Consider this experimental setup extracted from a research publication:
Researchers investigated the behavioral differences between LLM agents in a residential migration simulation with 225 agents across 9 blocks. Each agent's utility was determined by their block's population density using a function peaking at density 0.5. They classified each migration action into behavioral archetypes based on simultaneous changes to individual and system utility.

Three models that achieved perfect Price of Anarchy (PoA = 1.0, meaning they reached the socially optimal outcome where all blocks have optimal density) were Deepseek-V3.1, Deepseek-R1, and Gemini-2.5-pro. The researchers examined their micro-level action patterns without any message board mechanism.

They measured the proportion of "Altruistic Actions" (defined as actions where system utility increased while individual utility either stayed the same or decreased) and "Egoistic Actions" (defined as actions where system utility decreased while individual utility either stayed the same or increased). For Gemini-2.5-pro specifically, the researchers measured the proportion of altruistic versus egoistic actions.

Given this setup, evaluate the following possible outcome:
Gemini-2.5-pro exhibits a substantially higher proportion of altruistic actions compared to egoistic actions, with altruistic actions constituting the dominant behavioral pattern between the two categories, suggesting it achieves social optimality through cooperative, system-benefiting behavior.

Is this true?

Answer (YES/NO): YES